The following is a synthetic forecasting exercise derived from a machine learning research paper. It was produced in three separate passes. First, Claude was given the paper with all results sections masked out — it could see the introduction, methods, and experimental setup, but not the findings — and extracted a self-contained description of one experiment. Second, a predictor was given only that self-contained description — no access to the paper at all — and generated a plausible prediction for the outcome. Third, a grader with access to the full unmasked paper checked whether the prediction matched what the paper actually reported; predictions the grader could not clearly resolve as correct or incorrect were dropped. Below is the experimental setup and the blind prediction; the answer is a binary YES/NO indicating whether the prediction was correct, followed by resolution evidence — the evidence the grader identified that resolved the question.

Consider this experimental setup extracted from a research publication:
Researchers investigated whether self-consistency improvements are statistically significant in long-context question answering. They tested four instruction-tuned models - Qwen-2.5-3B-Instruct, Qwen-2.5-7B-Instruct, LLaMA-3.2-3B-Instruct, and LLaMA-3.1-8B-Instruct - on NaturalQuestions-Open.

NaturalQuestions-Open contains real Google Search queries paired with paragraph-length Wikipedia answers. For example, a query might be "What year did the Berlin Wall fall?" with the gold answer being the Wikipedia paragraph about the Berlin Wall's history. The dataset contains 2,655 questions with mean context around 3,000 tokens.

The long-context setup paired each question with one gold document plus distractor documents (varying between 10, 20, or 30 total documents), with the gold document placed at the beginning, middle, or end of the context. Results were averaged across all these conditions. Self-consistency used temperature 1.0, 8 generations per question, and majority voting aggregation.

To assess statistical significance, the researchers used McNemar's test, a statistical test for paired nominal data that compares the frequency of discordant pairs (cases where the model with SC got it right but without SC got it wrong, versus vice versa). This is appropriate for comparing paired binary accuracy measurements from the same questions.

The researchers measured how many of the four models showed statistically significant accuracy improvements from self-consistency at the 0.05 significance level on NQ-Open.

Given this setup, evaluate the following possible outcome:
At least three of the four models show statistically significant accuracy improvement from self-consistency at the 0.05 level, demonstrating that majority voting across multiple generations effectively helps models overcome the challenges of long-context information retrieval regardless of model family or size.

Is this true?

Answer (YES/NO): NO